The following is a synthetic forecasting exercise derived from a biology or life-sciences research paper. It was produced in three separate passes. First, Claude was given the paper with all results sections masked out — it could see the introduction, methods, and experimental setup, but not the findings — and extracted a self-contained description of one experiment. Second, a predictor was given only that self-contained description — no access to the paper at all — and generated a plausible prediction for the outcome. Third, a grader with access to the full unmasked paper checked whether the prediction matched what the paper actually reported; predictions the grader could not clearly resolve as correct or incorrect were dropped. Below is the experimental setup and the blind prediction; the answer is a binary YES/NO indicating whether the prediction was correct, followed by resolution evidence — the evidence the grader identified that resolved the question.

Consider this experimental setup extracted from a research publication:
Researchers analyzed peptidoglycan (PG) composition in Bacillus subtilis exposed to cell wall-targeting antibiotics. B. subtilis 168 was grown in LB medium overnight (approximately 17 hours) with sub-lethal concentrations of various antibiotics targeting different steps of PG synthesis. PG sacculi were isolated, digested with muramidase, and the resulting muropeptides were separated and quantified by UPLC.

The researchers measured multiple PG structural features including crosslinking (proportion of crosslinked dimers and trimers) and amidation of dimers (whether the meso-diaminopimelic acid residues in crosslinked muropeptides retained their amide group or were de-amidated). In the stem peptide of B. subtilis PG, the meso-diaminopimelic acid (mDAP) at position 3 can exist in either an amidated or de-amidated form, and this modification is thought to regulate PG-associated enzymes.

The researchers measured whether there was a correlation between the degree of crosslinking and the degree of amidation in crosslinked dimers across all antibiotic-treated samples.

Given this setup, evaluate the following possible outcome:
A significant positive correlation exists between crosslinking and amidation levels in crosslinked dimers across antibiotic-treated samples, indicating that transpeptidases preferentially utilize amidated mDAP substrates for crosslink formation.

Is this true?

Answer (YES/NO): NO